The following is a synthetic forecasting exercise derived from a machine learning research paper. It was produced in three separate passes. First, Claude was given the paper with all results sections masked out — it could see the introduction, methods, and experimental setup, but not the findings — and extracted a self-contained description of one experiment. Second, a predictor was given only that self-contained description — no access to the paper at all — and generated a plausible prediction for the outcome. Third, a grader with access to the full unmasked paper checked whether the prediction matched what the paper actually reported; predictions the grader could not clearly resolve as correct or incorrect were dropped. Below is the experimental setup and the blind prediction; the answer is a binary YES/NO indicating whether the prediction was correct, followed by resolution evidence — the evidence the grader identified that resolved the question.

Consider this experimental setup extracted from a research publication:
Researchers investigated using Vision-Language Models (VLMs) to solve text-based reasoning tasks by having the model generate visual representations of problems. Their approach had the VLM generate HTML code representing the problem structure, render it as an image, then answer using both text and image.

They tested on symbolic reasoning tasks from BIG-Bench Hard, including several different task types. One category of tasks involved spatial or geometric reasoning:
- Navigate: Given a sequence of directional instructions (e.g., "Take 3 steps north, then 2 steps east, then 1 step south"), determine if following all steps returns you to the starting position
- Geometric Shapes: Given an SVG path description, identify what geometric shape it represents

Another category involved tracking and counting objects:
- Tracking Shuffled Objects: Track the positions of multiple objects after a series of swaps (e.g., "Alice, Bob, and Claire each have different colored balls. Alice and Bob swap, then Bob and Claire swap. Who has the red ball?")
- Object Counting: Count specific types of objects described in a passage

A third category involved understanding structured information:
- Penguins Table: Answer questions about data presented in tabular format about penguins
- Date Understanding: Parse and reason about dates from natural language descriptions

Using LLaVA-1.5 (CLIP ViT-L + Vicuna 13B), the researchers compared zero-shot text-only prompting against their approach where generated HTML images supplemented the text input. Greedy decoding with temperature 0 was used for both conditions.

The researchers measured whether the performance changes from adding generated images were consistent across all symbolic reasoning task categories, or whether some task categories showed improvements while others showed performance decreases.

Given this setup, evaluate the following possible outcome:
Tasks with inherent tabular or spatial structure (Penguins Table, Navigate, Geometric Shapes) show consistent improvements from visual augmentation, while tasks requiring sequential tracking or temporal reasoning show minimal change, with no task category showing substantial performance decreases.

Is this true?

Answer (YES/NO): NO